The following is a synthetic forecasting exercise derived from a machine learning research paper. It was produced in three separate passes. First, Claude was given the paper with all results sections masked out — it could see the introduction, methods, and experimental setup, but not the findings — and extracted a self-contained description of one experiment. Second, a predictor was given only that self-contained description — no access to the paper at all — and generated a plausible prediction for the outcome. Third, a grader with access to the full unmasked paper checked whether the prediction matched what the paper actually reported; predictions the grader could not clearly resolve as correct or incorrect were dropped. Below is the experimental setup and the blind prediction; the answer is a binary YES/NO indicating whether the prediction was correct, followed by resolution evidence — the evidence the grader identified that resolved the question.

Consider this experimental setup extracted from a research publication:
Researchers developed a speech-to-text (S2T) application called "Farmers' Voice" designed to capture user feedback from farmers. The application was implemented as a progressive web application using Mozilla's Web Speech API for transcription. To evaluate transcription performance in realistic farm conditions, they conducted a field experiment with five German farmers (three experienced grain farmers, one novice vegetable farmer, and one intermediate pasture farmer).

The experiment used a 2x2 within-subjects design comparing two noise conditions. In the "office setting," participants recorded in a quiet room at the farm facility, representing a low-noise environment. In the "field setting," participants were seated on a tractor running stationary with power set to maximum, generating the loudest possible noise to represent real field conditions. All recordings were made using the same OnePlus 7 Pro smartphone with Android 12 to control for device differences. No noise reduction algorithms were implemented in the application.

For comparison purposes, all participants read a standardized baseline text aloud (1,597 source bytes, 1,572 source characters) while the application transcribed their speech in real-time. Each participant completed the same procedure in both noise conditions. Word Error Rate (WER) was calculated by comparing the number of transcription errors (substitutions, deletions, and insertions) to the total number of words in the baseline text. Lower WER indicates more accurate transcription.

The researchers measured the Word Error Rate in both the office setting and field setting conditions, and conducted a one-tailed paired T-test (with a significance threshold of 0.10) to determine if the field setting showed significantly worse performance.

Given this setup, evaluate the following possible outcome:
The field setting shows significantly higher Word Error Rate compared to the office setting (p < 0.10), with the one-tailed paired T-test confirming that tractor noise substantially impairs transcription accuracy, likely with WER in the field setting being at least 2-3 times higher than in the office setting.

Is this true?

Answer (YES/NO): NO